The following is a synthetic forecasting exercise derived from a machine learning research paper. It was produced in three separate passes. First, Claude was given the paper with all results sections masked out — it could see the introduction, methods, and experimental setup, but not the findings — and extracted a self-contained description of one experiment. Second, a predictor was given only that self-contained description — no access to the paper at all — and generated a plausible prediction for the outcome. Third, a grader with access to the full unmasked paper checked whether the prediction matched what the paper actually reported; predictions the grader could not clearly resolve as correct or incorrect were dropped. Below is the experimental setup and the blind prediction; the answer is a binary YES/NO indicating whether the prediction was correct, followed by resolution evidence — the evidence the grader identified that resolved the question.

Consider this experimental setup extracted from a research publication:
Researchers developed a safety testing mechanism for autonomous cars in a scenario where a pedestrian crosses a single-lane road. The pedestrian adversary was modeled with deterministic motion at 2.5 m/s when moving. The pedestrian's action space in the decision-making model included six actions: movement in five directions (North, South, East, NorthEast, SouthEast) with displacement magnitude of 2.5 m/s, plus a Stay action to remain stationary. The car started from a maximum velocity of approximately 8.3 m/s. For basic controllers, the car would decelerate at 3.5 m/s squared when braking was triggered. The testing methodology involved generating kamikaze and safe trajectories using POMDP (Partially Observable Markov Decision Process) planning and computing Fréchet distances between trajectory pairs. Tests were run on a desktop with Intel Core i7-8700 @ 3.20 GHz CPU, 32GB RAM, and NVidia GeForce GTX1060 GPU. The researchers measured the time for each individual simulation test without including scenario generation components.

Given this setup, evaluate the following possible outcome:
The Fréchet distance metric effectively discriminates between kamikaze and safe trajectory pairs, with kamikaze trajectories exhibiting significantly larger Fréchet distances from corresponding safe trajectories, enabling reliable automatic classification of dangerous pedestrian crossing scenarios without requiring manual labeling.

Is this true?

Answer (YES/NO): NO